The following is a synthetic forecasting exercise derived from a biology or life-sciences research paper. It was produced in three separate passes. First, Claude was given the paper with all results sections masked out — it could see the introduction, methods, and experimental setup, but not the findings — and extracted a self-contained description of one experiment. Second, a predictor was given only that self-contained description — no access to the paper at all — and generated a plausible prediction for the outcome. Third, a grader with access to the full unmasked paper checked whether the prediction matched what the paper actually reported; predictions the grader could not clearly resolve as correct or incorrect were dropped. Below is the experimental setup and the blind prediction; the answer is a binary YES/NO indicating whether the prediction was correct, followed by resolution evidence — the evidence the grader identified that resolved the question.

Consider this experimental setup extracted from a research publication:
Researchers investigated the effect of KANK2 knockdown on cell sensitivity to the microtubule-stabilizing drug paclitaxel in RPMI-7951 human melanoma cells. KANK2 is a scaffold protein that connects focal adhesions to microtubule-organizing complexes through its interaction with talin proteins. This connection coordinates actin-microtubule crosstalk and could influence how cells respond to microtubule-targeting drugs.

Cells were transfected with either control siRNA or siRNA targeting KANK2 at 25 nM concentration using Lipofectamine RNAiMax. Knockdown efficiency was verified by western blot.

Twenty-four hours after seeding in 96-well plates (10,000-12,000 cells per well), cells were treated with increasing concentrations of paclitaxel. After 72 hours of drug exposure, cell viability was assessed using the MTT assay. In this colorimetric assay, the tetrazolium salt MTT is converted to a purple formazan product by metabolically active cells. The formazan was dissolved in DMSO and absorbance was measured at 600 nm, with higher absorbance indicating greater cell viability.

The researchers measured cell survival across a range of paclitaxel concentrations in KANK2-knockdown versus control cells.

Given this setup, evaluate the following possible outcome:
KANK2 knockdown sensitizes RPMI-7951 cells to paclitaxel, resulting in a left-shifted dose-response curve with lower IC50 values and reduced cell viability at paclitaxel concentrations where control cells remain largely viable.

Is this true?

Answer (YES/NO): NO